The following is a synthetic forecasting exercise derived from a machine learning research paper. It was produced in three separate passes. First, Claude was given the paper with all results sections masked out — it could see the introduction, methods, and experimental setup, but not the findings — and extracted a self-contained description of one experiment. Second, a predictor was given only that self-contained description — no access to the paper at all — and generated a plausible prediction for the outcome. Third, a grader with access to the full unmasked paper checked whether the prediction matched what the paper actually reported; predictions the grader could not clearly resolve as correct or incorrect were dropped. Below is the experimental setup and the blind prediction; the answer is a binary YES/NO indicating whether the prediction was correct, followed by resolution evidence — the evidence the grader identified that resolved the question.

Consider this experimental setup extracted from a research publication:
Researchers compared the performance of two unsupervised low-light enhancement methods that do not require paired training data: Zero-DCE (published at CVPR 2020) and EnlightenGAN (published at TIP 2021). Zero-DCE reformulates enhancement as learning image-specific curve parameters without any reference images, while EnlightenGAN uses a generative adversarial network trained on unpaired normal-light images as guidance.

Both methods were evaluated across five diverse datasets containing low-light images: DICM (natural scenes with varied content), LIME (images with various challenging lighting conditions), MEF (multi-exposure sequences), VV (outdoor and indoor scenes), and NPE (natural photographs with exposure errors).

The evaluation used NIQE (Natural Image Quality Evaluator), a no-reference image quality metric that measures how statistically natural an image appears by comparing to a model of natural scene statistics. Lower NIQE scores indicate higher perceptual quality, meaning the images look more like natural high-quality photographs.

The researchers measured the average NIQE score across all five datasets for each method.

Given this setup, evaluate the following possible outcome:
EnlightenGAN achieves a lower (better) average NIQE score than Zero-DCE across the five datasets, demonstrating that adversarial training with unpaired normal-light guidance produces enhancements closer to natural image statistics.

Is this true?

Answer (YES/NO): YES